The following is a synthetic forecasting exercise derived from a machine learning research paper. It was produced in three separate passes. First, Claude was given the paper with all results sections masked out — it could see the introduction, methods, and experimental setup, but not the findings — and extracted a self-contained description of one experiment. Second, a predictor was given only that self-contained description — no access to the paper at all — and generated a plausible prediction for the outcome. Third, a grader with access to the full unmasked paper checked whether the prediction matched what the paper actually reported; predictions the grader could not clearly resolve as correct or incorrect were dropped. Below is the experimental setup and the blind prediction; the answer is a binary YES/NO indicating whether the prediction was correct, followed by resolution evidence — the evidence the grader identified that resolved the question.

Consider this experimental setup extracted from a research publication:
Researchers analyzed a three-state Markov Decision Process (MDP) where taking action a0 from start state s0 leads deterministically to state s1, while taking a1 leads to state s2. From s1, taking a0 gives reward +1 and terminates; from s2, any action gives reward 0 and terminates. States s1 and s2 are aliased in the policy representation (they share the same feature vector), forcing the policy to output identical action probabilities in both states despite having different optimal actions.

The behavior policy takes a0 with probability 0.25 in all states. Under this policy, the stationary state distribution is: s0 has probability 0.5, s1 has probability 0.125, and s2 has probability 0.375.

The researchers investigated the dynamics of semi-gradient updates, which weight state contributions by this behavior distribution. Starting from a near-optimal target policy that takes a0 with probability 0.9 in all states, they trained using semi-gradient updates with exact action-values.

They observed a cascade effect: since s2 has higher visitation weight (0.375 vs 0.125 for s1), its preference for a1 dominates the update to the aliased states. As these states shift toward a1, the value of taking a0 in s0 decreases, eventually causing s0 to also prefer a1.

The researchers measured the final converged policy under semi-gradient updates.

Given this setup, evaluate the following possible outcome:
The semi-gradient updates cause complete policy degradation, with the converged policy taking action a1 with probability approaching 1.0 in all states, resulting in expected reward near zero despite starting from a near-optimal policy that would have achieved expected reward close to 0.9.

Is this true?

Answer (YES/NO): YES